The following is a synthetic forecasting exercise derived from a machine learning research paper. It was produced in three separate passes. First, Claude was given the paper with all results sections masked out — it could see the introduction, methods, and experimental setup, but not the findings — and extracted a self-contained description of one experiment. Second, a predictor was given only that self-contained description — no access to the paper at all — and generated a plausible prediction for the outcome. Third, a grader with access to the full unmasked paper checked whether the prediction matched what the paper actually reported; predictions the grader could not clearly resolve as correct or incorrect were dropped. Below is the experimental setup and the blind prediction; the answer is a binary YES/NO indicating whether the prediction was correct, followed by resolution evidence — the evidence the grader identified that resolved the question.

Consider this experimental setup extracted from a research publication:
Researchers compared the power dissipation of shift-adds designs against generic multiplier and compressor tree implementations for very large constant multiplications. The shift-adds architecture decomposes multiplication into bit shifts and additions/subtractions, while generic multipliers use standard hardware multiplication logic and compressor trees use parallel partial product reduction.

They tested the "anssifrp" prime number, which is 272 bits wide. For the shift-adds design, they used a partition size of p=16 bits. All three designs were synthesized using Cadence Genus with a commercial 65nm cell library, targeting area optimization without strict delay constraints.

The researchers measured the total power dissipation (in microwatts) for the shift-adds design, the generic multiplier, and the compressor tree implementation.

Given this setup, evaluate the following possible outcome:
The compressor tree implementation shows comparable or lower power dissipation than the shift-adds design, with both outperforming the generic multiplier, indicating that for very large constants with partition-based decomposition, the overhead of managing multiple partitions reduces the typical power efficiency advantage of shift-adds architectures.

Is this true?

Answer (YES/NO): YES